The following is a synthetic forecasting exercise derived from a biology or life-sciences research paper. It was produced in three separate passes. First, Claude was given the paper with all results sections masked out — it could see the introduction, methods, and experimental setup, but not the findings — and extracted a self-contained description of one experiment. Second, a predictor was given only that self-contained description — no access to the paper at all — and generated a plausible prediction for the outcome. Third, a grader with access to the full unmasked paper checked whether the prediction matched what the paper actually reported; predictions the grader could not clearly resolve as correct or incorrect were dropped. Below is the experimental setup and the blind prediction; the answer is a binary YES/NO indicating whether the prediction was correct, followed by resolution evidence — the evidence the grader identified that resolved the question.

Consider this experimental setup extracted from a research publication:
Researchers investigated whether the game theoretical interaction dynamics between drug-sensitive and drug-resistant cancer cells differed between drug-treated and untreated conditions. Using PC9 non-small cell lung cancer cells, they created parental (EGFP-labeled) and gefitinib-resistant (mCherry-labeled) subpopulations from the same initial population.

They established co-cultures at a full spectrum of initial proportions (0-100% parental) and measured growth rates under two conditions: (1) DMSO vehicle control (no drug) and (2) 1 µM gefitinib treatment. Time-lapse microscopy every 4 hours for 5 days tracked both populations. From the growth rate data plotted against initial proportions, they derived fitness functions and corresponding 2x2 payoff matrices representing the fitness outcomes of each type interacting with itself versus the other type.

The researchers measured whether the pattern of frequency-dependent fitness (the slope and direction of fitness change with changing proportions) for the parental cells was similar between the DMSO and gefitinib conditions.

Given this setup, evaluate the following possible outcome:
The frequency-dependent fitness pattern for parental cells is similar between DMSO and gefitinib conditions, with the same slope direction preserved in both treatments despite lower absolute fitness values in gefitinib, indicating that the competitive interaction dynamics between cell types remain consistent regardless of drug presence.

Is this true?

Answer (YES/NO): NO